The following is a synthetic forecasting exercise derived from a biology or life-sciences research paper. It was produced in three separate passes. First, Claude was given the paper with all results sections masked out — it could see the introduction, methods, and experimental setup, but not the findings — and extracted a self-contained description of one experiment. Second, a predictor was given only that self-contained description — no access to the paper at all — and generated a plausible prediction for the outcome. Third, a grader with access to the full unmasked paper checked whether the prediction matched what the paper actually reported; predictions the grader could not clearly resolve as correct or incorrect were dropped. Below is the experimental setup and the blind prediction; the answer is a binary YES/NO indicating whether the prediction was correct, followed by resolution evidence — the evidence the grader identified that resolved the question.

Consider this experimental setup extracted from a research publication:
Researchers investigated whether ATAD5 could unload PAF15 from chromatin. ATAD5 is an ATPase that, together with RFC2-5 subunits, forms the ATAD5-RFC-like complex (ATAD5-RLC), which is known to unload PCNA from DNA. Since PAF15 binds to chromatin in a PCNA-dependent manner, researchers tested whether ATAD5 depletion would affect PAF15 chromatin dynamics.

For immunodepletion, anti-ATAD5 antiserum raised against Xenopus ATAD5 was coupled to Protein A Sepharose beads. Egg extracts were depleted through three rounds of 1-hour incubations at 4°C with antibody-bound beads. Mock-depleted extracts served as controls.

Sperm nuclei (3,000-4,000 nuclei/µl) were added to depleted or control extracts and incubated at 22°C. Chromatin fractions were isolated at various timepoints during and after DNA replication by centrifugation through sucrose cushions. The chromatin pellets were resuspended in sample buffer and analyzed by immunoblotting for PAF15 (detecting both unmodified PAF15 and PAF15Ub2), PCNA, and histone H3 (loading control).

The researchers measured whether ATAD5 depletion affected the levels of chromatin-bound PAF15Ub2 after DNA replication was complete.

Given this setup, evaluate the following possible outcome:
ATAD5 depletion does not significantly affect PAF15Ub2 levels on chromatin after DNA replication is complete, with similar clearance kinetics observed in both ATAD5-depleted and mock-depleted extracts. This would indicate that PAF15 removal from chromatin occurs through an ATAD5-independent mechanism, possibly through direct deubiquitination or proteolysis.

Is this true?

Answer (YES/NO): YES